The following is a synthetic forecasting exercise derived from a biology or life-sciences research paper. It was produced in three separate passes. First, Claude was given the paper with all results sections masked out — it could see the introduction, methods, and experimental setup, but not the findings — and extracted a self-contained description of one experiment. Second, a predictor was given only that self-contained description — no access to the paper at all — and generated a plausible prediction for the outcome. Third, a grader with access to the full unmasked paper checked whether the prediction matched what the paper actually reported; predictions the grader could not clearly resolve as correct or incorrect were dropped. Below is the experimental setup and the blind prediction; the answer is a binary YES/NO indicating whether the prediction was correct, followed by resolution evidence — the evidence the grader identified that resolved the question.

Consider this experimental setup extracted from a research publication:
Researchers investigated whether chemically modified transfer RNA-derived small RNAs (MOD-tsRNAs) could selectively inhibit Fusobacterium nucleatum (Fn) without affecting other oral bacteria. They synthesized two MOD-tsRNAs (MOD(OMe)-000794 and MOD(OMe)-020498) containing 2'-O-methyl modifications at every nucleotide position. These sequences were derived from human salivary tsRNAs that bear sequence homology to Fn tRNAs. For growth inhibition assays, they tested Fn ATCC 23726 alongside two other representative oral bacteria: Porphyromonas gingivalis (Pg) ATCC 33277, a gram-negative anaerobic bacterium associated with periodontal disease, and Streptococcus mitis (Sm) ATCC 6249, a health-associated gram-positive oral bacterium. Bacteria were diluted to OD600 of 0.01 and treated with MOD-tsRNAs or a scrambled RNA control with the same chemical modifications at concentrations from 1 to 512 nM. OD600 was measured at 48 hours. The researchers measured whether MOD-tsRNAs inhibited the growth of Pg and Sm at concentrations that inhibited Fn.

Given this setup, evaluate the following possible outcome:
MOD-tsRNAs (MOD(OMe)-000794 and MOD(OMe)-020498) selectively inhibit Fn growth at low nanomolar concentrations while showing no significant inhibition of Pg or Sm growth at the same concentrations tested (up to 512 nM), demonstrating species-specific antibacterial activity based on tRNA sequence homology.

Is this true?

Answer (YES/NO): YES